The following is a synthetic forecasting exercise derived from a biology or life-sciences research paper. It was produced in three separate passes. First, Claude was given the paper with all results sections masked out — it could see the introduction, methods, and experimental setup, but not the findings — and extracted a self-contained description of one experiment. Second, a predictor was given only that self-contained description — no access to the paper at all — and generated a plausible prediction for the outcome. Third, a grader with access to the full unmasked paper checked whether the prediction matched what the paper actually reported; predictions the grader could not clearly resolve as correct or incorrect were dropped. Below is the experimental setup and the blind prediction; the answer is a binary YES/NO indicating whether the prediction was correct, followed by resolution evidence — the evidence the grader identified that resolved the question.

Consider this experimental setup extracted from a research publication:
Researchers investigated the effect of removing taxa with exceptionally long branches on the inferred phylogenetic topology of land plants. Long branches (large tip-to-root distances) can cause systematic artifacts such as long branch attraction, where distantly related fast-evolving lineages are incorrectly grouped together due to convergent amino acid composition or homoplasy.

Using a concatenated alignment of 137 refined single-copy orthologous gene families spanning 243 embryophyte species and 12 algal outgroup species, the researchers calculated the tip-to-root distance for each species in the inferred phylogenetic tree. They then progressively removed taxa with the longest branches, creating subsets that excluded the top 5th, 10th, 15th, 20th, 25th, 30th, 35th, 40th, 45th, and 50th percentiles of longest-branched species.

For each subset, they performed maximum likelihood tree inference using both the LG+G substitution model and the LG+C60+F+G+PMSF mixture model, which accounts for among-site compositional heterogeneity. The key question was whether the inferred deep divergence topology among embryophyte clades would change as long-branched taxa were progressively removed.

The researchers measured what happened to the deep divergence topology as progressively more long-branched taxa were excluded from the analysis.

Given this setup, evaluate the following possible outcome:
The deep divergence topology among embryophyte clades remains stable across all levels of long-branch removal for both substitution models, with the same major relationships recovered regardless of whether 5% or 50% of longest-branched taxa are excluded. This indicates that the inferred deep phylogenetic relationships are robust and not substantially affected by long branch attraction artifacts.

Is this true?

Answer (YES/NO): NO